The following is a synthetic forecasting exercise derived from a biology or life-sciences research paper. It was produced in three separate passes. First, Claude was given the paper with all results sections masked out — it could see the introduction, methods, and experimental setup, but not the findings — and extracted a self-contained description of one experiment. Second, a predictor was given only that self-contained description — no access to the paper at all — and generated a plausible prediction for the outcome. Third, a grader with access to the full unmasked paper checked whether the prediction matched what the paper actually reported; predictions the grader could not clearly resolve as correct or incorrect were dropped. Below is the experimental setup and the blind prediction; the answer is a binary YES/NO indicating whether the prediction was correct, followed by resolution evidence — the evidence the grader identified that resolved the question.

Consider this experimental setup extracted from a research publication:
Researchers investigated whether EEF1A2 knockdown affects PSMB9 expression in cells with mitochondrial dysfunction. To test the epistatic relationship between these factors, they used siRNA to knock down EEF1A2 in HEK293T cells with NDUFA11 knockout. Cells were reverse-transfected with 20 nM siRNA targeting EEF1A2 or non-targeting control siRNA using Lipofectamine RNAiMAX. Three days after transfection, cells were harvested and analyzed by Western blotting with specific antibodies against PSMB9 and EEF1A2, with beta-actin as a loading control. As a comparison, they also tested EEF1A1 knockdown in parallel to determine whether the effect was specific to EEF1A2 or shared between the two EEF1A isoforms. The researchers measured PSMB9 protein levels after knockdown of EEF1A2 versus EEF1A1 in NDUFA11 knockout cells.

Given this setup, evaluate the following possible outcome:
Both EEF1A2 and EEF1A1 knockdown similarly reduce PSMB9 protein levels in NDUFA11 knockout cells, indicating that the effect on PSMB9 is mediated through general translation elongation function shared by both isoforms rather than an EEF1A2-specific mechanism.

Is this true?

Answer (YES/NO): NO